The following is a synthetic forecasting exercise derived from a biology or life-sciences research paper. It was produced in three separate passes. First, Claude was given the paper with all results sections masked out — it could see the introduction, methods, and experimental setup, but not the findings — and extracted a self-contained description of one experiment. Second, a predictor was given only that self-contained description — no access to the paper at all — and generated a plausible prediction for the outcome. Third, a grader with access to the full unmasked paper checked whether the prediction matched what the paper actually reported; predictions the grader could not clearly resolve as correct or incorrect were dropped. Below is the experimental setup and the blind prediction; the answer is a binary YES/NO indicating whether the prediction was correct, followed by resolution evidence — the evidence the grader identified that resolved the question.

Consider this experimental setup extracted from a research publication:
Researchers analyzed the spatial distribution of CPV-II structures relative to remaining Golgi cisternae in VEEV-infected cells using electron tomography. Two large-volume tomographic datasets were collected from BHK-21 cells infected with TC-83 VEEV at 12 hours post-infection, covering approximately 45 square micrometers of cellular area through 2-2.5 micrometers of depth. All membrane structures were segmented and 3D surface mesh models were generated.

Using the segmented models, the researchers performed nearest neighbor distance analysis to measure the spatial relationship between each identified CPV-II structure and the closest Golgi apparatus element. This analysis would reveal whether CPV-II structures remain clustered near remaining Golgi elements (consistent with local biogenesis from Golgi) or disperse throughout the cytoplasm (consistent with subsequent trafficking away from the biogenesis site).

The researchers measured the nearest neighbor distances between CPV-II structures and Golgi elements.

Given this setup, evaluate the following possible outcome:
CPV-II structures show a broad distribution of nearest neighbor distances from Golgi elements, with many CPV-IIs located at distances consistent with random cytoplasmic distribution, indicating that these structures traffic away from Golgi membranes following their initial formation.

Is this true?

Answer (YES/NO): NO